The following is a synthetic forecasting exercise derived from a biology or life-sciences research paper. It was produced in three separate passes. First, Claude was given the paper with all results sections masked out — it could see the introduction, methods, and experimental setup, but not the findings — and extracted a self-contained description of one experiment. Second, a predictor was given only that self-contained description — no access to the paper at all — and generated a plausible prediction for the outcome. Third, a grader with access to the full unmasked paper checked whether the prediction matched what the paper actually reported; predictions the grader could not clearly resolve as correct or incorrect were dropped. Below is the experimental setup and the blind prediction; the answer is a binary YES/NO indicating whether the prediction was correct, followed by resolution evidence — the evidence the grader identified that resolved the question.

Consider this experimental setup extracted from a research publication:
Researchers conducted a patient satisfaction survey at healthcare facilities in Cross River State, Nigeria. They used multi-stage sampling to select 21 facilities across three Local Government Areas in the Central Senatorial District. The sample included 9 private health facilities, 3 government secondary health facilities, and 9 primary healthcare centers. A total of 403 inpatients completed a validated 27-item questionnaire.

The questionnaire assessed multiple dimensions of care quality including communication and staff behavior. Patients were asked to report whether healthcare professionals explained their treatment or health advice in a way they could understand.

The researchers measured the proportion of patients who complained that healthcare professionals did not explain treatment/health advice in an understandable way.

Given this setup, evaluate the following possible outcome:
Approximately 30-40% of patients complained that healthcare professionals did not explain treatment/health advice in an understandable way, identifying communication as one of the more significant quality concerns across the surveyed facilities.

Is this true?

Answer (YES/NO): NO